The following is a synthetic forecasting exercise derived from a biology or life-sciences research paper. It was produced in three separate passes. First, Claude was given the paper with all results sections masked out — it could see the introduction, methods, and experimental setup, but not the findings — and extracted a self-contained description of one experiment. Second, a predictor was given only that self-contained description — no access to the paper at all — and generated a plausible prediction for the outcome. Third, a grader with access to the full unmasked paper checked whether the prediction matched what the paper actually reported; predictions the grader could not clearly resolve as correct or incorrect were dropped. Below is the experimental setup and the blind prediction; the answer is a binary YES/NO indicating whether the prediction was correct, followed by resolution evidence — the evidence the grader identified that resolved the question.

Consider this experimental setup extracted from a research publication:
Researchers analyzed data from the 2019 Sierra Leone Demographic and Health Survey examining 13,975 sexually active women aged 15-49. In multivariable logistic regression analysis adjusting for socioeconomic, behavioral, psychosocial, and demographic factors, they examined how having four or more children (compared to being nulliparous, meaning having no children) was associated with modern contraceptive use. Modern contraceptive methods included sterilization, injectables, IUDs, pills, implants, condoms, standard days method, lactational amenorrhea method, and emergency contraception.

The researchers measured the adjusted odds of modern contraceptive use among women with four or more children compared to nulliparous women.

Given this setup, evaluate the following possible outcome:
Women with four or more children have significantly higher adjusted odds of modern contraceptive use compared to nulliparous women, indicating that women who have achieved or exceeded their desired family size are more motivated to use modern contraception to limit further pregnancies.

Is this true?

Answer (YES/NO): YES